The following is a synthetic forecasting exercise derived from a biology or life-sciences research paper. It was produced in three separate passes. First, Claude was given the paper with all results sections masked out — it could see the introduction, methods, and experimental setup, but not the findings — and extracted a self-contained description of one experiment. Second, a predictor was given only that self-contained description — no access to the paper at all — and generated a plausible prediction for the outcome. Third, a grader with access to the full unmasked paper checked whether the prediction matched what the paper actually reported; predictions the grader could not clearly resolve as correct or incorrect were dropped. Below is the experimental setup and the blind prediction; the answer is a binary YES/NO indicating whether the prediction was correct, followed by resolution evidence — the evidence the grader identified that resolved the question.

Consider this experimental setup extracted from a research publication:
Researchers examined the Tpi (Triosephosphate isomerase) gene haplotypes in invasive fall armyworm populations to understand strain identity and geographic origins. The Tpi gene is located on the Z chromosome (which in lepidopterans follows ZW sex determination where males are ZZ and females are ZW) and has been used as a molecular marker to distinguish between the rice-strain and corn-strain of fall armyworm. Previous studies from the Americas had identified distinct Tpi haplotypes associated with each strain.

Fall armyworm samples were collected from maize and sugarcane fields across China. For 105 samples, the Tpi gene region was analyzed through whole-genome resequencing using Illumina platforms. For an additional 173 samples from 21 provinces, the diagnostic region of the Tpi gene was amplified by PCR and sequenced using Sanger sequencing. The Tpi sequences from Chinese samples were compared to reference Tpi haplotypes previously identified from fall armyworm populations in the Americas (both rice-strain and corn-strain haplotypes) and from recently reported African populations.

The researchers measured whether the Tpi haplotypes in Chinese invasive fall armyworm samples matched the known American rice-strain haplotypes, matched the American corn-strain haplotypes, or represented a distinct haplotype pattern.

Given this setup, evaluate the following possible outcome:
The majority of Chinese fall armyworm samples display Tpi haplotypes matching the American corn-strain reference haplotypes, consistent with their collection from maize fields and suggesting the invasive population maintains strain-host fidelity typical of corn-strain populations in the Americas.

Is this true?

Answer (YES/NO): YES